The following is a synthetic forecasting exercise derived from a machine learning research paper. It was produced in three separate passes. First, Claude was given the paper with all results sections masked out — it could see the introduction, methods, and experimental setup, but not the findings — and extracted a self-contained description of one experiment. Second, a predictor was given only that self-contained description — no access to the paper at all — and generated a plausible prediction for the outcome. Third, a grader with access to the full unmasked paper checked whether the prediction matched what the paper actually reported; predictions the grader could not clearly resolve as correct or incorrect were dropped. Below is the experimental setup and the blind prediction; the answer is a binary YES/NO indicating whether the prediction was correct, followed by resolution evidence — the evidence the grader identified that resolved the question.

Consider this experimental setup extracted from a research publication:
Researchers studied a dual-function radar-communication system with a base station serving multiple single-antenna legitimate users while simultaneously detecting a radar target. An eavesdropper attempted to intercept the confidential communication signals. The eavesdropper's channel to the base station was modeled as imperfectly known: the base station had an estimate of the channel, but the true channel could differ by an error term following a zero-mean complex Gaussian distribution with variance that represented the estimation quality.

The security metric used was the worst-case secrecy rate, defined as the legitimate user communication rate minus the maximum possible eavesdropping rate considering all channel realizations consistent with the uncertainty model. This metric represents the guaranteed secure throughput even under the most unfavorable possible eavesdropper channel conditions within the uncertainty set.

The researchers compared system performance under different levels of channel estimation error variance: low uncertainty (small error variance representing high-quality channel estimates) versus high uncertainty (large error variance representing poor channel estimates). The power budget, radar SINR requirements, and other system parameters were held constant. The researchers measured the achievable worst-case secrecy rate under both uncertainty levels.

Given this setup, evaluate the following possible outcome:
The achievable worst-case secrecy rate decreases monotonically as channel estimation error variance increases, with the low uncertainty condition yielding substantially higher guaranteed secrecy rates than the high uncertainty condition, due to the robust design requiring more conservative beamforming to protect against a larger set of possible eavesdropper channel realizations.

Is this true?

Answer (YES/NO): YES